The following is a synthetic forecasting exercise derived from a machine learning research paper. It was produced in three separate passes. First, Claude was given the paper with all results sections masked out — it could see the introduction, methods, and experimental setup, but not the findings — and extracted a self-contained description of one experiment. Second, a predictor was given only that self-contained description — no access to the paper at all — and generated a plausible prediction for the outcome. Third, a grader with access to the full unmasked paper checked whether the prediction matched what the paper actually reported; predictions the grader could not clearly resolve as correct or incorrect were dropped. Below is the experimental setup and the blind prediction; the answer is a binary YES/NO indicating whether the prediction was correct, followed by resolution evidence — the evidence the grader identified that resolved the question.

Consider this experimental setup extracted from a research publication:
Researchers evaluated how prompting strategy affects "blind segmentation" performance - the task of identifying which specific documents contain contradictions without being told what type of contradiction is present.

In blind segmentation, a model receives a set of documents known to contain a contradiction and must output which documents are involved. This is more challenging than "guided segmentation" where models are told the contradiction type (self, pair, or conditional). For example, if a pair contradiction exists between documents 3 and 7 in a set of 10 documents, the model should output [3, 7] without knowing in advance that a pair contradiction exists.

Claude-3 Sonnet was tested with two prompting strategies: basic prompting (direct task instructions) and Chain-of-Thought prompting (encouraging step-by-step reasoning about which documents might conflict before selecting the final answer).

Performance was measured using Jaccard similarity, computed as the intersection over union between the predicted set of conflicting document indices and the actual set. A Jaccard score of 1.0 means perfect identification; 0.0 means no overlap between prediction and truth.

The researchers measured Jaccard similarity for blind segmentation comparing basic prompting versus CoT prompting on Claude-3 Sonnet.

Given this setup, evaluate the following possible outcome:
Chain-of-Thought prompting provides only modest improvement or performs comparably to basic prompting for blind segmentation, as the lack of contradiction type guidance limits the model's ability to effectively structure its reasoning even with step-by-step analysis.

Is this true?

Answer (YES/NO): YES